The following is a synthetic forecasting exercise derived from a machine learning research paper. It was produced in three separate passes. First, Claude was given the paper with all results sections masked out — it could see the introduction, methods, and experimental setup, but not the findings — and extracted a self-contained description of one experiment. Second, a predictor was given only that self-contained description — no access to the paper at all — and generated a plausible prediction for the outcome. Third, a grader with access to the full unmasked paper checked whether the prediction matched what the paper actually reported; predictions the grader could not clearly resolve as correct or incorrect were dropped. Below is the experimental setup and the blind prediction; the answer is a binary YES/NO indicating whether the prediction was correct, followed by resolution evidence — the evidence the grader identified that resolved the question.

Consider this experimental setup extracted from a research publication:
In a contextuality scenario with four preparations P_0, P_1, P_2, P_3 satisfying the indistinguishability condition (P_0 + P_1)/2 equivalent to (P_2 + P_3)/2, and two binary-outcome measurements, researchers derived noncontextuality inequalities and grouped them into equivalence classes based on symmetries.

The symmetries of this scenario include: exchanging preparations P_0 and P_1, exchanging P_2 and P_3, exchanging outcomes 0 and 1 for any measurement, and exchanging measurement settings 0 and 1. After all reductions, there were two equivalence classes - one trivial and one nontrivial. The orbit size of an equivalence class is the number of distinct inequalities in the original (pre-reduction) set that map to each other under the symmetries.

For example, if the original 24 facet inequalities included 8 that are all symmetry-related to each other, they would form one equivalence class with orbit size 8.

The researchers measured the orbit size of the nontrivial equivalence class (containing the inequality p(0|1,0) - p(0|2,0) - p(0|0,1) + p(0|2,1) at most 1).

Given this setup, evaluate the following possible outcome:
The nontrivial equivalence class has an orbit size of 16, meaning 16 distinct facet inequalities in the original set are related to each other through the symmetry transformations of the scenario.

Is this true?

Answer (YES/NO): NO